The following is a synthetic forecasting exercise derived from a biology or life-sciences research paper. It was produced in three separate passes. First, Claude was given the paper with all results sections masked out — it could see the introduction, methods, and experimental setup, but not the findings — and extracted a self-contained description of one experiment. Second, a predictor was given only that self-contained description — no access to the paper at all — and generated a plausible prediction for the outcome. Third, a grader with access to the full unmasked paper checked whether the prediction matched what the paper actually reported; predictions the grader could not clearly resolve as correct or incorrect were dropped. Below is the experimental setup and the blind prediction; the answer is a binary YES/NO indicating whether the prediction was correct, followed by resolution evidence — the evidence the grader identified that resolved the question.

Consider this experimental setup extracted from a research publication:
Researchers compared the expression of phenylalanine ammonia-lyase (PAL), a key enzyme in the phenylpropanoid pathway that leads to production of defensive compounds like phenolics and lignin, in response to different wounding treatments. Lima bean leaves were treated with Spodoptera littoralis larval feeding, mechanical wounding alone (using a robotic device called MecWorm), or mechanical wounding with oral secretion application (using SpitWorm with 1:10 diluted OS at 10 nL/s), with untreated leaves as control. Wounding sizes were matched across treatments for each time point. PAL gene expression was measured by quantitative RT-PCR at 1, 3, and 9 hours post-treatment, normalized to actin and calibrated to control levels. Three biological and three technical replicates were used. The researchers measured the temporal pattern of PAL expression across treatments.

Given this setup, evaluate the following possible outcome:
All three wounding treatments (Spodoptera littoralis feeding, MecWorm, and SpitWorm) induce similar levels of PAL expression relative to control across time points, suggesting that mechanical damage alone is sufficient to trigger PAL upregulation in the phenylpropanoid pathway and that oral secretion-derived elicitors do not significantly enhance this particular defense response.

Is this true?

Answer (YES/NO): NO